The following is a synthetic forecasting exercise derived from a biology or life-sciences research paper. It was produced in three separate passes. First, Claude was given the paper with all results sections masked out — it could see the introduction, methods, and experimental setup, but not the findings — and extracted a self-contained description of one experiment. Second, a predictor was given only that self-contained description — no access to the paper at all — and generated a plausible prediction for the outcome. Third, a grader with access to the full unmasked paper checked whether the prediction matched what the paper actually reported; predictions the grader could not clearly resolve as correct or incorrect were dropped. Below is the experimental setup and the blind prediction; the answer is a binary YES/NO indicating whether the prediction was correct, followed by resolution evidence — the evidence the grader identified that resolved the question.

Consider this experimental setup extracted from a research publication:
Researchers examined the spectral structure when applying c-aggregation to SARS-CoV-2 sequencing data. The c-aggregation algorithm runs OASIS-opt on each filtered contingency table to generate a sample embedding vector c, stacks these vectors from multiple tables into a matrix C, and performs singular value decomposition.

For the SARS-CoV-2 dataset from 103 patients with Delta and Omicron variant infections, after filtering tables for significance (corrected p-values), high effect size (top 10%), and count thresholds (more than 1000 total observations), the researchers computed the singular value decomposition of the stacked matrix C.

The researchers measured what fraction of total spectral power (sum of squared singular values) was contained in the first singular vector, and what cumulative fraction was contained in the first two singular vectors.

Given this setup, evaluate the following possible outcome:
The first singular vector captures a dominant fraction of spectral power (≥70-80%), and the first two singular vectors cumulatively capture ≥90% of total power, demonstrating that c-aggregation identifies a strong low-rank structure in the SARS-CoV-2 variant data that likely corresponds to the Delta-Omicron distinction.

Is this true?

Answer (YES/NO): NO